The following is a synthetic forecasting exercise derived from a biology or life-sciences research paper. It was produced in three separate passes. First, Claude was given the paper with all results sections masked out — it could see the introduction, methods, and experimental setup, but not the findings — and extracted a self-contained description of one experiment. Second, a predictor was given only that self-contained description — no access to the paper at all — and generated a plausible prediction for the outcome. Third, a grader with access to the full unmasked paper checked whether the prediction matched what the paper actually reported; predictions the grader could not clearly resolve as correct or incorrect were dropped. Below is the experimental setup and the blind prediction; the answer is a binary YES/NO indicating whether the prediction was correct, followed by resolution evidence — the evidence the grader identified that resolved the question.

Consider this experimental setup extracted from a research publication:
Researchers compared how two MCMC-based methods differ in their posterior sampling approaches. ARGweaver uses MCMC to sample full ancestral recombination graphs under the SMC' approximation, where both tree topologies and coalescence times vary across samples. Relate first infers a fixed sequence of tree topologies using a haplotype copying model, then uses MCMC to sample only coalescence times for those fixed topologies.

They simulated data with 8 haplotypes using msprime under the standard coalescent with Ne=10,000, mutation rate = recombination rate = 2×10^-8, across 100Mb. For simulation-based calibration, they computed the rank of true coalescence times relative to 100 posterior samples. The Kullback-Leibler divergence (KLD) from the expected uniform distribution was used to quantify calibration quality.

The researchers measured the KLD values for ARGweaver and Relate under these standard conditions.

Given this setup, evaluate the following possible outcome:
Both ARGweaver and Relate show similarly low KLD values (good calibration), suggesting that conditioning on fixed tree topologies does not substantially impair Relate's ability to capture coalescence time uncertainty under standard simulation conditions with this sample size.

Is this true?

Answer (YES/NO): NO